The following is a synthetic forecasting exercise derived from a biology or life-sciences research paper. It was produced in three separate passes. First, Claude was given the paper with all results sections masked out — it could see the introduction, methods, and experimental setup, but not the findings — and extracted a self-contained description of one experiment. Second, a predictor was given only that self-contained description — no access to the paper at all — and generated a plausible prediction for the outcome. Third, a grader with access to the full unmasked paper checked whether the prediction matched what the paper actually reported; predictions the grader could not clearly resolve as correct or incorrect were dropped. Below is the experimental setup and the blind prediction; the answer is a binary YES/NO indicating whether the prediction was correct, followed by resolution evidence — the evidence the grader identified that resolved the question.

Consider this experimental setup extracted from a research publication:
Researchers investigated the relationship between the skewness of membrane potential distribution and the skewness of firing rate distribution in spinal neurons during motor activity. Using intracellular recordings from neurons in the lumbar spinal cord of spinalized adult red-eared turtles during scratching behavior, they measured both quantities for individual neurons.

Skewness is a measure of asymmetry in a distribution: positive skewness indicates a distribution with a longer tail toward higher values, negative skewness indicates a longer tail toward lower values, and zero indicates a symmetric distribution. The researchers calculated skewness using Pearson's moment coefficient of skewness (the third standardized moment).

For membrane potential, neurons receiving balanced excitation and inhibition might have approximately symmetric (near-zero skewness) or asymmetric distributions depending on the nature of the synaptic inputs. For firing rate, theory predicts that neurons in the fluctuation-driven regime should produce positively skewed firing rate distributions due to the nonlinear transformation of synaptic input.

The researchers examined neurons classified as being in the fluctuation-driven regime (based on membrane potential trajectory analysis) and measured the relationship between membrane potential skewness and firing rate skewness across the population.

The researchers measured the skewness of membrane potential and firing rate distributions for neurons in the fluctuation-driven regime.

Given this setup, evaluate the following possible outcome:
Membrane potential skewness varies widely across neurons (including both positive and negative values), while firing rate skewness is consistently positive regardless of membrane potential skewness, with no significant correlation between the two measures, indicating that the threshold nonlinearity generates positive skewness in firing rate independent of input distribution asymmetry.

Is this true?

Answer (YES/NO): NO